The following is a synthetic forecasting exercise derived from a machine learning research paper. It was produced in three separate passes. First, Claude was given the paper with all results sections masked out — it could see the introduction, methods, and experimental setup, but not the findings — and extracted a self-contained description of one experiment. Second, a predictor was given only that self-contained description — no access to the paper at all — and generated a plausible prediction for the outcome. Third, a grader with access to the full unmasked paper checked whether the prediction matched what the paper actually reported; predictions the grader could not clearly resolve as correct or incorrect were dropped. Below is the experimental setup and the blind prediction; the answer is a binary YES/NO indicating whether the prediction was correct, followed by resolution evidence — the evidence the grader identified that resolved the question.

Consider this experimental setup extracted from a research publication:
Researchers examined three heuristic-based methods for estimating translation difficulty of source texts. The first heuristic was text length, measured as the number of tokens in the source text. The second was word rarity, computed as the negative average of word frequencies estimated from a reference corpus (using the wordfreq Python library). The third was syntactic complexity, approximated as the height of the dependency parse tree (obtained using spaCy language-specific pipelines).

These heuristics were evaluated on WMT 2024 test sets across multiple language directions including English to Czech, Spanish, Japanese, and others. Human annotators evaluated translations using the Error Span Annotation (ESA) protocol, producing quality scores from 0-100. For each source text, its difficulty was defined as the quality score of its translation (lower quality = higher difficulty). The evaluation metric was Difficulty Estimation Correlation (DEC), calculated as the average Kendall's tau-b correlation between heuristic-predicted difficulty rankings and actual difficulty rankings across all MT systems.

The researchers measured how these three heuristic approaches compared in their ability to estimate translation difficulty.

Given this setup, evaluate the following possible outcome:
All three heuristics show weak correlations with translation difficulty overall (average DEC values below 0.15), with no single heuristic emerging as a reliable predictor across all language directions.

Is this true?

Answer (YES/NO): YES